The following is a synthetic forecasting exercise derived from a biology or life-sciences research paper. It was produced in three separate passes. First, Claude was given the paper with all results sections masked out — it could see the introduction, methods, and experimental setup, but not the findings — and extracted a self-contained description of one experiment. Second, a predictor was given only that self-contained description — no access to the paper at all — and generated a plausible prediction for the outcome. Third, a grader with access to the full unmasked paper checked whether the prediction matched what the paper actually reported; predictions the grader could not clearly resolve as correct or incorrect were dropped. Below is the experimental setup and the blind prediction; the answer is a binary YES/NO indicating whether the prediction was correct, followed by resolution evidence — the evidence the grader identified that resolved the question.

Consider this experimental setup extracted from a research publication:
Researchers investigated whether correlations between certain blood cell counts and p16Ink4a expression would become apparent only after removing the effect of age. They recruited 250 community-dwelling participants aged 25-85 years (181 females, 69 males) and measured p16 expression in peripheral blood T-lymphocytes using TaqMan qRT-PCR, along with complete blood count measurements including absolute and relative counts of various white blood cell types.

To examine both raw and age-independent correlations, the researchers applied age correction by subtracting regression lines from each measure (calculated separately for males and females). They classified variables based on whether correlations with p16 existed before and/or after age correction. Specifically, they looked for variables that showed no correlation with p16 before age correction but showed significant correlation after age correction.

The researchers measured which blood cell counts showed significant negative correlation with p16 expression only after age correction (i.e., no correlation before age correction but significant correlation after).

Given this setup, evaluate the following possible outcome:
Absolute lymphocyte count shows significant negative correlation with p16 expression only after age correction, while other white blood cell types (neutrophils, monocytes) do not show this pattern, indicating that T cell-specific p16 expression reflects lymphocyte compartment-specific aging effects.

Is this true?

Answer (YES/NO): NO